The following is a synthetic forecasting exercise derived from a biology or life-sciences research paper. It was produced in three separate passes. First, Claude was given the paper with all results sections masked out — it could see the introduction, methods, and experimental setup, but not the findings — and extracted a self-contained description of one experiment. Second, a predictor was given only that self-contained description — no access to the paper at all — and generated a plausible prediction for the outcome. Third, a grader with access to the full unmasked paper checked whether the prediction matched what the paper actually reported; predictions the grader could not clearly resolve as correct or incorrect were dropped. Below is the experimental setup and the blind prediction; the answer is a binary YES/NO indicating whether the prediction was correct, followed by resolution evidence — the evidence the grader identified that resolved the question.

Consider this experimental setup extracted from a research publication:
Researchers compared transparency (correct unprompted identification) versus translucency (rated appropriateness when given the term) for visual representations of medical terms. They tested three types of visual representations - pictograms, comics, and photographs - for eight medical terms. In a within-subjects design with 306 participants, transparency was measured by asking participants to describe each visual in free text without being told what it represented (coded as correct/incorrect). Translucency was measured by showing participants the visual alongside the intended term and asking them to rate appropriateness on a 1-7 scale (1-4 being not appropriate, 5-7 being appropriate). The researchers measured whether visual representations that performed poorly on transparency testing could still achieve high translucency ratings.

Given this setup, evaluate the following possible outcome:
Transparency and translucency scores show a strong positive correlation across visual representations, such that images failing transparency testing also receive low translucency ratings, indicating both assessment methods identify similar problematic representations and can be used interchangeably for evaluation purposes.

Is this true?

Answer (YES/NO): NO